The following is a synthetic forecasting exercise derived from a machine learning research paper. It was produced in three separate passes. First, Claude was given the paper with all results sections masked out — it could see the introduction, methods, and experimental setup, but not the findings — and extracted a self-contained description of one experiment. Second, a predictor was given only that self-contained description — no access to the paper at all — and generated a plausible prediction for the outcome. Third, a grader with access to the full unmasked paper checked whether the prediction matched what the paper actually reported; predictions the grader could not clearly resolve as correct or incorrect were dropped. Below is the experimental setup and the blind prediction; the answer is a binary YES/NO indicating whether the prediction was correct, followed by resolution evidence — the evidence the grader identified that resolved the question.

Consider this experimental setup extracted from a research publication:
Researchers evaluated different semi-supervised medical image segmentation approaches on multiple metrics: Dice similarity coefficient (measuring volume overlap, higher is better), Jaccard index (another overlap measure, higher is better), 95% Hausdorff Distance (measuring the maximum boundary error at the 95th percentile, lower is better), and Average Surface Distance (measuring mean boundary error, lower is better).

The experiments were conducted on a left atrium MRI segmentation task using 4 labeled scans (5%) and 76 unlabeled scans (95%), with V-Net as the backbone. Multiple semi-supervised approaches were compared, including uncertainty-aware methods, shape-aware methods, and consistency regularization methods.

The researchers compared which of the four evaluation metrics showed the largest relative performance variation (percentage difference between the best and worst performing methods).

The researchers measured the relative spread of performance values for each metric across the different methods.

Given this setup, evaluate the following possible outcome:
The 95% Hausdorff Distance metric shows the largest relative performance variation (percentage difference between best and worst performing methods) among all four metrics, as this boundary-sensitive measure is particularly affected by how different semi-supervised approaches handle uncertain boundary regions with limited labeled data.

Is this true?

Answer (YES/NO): YES